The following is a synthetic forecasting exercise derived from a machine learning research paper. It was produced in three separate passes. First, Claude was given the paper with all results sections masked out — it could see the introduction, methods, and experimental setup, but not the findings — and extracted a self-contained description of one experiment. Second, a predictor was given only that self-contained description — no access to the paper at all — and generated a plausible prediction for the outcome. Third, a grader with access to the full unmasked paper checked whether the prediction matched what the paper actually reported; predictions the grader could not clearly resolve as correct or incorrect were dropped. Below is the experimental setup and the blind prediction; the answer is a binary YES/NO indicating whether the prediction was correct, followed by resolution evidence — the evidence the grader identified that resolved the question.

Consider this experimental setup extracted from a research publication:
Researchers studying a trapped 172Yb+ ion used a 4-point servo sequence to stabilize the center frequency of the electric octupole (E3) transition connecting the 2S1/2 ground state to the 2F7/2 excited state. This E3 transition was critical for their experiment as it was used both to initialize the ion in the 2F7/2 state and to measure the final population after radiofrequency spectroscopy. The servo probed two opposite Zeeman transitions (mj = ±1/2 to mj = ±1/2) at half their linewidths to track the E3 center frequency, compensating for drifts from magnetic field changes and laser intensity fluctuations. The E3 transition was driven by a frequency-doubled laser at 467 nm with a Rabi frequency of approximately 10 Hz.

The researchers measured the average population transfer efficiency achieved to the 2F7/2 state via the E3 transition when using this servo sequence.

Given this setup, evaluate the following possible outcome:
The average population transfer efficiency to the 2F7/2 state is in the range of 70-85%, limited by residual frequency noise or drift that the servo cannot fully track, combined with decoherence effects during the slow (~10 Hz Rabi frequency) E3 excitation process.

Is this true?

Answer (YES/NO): YES